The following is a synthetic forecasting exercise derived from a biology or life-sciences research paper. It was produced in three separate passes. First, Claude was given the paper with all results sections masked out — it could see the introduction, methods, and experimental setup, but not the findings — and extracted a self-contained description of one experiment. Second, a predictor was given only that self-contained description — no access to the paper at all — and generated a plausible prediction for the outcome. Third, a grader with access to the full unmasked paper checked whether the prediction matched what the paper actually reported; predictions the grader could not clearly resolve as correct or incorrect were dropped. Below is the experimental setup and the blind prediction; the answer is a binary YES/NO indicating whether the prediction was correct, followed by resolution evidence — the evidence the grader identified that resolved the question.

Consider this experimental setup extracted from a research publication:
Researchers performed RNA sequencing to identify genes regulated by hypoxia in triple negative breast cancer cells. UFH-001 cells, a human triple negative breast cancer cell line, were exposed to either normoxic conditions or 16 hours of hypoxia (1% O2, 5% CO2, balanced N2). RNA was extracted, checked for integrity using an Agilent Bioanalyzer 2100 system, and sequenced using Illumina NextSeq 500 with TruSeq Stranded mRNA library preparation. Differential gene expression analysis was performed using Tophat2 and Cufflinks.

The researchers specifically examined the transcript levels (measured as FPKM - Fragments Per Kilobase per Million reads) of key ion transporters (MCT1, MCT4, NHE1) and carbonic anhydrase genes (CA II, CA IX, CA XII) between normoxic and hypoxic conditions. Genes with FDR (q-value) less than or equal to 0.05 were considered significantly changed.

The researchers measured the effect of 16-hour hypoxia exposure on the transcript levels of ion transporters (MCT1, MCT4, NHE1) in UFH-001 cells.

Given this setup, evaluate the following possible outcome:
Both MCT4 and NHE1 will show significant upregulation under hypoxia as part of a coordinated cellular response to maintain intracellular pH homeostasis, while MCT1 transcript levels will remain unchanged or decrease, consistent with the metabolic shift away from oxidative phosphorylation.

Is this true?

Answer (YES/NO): NO